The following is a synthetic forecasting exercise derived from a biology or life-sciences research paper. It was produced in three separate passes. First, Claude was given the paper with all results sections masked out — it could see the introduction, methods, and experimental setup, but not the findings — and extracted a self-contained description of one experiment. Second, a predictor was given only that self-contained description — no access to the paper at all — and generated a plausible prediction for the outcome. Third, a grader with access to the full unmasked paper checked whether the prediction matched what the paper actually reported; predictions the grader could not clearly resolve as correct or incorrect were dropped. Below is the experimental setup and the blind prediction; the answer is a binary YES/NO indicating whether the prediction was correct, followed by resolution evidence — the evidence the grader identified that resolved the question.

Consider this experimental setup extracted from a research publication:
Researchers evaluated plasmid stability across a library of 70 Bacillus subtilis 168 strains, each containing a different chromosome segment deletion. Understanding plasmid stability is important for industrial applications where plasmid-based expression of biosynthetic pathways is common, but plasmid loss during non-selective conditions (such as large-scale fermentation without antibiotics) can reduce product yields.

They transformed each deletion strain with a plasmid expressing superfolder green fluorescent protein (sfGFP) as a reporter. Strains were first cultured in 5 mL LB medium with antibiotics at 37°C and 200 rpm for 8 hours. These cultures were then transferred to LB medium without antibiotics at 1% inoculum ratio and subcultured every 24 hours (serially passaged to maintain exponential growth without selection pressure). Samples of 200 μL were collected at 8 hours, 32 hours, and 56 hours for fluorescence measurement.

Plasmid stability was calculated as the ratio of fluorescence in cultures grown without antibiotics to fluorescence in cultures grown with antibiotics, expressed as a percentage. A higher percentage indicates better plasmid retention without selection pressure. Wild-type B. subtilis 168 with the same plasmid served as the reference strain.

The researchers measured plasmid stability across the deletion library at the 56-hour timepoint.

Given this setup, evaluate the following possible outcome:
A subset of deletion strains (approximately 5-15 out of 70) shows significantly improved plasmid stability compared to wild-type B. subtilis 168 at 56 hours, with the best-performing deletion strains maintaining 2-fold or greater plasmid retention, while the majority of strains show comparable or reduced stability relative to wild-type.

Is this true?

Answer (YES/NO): YES